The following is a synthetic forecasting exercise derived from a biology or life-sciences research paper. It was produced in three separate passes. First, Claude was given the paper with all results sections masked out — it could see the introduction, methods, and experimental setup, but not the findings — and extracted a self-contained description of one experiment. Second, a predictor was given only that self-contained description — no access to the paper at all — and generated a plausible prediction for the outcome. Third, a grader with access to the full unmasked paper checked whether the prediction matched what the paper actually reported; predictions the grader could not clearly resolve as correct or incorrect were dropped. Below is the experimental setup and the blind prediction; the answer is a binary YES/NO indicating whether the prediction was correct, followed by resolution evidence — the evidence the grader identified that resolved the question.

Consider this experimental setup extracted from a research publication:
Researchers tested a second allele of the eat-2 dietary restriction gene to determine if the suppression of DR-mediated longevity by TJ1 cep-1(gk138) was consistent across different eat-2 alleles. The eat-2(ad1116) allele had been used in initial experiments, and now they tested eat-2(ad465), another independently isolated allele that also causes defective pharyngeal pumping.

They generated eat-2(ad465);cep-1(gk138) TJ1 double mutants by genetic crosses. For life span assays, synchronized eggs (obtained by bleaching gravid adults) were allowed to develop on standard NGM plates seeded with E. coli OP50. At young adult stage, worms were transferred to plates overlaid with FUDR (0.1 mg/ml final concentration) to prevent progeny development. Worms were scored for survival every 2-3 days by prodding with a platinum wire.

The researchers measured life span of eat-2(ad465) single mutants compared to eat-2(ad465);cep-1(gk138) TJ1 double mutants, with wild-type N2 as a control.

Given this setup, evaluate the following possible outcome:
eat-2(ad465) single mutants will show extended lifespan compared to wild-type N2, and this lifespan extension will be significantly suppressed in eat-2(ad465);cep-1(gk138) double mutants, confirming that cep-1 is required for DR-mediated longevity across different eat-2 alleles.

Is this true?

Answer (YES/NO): YES